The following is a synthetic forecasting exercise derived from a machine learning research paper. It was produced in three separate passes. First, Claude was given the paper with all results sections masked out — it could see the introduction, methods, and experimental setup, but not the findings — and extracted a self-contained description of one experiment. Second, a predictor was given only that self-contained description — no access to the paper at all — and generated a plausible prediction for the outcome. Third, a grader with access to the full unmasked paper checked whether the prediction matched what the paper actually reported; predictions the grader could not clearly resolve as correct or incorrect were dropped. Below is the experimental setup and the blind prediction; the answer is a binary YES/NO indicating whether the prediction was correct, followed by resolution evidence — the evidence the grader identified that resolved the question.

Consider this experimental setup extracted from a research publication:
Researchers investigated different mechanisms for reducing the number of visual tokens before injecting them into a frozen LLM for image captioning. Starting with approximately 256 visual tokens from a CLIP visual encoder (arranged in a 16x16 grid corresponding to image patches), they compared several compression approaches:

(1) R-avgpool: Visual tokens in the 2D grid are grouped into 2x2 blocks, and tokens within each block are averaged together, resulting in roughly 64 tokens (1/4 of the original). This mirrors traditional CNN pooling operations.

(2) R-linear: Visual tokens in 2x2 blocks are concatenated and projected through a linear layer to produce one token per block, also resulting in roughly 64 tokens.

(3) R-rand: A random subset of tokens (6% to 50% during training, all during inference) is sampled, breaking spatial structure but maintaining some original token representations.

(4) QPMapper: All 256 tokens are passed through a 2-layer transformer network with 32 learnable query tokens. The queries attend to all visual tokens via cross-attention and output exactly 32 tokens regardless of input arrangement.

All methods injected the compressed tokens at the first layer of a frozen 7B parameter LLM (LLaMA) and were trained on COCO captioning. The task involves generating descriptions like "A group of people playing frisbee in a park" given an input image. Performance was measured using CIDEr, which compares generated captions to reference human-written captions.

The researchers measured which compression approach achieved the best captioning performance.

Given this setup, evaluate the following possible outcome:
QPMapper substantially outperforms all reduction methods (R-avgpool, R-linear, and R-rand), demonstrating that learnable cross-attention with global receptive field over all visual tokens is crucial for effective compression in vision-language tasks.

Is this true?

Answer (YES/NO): NO